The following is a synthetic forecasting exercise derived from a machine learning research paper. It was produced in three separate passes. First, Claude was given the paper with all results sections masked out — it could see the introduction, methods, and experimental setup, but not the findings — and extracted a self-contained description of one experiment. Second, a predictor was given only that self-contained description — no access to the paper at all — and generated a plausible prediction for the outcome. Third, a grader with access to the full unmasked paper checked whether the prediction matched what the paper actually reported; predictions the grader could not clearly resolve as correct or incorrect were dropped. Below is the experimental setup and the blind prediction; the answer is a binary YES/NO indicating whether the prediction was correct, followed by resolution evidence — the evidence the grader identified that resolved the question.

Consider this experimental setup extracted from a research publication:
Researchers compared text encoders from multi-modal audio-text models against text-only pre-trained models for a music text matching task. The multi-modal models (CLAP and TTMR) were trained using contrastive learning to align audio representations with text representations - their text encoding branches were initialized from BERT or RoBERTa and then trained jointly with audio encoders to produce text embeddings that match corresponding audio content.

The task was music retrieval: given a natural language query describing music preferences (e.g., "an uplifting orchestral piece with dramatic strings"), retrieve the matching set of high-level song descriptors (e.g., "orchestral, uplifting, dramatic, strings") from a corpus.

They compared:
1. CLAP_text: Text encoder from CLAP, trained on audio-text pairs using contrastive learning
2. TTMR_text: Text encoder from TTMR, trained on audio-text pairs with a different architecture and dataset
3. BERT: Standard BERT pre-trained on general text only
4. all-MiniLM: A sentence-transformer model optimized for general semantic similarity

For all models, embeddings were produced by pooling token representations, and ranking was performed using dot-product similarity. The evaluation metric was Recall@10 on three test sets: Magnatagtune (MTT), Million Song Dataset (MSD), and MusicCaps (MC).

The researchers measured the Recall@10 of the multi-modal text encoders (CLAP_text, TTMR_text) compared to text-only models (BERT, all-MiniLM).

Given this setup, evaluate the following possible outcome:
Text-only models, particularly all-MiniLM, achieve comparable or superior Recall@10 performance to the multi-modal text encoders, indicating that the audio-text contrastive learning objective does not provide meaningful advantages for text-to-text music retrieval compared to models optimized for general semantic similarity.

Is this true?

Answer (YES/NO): YES